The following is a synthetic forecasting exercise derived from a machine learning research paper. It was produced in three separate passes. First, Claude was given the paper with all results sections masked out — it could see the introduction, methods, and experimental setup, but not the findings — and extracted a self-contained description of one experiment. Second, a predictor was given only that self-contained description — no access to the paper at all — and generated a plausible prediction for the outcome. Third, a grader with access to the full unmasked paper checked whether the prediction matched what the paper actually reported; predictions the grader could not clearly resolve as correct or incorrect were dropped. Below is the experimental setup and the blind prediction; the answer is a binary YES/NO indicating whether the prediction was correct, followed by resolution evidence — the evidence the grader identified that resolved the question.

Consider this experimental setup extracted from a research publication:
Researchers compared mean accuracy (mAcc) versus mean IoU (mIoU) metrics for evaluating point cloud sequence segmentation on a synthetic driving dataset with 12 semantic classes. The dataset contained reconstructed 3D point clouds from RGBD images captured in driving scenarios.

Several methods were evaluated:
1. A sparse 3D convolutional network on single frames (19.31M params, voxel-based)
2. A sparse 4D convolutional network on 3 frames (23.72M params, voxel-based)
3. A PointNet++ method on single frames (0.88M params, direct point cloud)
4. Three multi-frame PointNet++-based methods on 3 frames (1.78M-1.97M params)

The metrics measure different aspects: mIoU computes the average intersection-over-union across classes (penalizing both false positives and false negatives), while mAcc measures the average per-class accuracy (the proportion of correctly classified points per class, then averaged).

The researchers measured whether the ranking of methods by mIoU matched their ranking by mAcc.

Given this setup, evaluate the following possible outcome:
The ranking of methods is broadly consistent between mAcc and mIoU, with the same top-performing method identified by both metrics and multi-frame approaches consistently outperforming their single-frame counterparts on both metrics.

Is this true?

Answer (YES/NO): NO